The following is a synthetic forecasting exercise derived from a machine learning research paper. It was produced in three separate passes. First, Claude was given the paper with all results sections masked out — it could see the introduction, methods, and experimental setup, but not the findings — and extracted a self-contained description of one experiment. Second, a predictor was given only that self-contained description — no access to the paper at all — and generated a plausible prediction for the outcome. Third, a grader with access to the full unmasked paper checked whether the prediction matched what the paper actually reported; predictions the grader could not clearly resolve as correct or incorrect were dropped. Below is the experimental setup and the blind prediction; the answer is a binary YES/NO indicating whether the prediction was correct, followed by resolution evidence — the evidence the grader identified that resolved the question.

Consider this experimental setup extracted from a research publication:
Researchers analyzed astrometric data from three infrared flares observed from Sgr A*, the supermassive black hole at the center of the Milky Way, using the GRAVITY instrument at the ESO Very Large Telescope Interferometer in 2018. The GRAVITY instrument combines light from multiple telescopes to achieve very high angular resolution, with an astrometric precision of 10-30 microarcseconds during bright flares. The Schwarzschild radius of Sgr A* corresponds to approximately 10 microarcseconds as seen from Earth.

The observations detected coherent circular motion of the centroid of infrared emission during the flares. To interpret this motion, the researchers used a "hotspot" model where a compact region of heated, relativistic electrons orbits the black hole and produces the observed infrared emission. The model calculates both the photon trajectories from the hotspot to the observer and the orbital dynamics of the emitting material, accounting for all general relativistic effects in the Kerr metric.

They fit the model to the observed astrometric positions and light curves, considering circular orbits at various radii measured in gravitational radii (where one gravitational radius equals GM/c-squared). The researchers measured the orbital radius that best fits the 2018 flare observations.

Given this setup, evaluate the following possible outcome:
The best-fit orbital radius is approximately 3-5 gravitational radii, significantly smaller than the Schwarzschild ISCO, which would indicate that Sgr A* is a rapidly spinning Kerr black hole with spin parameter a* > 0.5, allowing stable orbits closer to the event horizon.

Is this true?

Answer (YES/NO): NO